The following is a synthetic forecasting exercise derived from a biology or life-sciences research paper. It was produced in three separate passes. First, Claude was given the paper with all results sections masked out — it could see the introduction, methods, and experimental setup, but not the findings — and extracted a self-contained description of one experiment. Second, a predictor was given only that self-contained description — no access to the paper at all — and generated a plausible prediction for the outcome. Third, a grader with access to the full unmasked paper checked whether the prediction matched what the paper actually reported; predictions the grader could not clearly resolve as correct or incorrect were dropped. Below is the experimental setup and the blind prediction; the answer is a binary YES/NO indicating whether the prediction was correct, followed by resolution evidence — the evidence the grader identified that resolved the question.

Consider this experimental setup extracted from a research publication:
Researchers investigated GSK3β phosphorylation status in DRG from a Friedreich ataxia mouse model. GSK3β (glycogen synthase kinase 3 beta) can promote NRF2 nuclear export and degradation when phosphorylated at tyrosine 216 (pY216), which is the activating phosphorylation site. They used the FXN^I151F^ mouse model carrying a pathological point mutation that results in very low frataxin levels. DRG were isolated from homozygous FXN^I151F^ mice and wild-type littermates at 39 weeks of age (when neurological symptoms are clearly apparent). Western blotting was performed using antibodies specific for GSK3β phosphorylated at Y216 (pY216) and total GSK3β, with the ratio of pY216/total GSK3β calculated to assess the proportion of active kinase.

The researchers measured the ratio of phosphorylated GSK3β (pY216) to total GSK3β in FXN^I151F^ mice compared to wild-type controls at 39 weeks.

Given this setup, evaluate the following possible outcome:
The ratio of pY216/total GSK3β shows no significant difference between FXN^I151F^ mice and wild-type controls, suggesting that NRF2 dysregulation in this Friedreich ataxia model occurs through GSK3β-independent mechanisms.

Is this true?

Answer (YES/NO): NO